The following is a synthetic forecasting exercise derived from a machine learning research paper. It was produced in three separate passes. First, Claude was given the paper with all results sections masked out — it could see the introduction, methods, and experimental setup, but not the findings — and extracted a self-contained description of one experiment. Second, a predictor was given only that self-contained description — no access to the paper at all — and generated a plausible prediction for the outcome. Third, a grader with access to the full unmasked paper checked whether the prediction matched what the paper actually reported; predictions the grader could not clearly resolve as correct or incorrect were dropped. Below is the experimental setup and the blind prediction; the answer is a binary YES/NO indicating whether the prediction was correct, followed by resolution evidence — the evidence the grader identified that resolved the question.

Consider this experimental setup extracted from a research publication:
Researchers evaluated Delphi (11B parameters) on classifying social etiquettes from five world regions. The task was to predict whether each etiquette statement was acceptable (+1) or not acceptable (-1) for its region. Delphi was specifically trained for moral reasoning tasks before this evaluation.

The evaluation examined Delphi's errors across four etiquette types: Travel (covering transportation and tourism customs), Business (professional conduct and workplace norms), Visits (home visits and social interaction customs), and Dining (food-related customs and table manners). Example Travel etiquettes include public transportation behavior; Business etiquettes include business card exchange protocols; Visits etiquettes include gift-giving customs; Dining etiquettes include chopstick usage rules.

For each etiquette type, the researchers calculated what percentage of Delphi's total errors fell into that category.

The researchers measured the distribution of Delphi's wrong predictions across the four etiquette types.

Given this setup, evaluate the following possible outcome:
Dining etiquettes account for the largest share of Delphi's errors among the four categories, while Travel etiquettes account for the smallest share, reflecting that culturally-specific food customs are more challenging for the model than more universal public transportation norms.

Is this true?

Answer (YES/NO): NO